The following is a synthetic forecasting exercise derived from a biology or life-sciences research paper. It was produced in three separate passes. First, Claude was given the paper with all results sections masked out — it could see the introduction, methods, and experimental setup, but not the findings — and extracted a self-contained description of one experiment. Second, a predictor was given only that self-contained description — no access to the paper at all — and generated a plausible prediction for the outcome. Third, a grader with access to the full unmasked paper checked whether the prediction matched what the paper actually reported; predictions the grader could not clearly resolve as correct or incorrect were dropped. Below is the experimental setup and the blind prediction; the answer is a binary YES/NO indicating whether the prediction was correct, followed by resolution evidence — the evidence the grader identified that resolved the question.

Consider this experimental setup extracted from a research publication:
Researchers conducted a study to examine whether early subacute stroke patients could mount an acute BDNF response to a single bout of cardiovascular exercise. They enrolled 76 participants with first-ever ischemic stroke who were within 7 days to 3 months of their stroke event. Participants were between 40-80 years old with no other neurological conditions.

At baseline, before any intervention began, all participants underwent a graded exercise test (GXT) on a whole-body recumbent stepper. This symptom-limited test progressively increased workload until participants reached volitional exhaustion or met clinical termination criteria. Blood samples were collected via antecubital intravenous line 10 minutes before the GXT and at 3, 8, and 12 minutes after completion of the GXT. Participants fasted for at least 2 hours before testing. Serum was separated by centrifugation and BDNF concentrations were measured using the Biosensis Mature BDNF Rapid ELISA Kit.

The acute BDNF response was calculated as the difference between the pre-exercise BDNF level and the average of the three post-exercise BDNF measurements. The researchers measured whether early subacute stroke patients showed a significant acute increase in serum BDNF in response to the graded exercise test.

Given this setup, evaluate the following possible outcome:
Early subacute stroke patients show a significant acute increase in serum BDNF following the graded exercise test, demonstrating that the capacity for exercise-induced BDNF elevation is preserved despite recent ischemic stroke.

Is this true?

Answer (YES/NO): NO